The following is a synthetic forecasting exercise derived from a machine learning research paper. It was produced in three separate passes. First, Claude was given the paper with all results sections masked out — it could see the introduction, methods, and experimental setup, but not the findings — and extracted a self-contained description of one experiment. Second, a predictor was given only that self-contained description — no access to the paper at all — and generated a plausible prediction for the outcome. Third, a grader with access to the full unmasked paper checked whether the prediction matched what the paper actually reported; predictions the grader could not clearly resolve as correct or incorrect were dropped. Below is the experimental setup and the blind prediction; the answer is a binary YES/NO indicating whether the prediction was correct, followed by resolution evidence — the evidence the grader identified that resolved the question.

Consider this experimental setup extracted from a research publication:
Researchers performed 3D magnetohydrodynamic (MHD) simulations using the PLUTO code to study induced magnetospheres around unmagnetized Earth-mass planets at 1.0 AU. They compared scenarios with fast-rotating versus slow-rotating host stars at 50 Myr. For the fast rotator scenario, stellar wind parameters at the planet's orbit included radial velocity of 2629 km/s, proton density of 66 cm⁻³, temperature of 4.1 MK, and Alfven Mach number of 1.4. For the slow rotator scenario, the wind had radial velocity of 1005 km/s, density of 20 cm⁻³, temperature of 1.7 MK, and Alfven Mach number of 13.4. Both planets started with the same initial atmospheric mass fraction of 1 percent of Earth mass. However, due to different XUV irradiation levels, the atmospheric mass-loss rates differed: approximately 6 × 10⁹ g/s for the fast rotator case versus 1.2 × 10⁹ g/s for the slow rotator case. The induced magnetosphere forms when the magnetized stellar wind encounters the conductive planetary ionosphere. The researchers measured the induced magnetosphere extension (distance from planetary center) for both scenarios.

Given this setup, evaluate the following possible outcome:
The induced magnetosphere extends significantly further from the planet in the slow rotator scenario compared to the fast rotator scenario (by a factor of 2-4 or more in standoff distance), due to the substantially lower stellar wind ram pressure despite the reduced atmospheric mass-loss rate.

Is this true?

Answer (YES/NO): NO